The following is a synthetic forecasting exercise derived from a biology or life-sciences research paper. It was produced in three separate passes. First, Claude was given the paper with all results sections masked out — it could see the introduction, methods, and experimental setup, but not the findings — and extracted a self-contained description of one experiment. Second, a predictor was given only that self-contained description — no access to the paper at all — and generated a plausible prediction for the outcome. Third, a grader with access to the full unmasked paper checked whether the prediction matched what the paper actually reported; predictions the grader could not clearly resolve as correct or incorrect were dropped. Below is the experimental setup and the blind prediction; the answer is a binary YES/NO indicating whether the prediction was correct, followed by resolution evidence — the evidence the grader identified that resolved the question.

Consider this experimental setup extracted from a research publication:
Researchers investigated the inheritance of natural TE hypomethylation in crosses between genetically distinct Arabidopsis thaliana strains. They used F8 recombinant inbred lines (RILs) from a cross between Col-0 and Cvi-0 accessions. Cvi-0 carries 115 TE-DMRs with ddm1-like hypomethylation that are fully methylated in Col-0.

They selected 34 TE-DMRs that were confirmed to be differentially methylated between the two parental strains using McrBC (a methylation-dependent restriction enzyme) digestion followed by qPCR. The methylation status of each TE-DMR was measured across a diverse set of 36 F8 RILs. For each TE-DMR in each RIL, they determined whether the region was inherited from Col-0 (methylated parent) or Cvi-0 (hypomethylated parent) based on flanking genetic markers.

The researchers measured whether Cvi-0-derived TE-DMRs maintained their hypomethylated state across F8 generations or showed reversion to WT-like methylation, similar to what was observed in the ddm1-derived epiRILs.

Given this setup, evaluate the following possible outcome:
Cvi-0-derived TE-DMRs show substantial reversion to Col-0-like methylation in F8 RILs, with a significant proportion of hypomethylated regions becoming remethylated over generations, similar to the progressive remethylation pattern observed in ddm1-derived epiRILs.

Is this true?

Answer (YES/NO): NO